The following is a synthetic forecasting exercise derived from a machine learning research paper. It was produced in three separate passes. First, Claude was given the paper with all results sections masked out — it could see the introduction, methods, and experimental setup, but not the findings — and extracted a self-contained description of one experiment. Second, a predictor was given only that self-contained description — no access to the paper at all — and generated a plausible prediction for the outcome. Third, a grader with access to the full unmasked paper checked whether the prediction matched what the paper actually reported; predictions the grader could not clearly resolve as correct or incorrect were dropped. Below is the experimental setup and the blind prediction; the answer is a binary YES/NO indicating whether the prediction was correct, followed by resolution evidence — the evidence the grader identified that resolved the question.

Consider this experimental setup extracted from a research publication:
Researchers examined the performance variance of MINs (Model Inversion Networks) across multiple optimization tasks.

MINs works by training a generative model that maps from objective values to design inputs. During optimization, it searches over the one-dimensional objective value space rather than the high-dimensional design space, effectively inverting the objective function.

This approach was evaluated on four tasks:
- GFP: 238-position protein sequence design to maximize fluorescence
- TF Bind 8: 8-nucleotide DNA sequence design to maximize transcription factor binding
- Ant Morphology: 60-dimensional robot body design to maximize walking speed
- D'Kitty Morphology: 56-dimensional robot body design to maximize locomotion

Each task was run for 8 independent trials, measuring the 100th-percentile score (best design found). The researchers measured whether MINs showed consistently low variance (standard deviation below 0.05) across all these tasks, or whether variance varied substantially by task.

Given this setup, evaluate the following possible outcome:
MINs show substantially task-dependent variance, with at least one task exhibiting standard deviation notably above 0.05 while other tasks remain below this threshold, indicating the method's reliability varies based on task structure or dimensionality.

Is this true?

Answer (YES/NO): NO